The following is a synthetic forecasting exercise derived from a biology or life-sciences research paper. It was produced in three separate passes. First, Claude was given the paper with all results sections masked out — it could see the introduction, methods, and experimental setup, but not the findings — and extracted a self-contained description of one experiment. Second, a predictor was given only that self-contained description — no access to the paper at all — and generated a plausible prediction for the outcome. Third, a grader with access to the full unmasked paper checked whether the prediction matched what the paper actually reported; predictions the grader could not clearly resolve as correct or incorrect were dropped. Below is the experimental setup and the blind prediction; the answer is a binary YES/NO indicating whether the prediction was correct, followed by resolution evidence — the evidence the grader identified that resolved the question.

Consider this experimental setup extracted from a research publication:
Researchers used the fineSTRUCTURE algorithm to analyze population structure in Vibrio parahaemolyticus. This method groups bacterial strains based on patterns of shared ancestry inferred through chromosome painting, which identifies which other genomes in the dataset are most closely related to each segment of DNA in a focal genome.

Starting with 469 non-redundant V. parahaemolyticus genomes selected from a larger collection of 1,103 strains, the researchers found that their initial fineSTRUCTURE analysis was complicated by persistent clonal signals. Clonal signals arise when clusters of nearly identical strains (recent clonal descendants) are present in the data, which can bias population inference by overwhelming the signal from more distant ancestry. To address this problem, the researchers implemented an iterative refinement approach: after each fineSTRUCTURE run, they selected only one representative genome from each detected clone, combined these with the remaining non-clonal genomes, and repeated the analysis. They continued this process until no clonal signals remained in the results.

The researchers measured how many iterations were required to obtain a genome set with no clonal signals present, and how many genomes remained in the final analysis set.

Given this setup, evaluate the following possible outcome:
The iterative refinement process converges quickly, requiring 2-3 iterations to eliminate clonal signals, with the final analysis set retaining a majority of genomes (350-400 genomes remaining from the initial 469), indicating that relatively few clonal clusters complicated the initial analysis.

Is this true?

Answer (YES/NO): NO